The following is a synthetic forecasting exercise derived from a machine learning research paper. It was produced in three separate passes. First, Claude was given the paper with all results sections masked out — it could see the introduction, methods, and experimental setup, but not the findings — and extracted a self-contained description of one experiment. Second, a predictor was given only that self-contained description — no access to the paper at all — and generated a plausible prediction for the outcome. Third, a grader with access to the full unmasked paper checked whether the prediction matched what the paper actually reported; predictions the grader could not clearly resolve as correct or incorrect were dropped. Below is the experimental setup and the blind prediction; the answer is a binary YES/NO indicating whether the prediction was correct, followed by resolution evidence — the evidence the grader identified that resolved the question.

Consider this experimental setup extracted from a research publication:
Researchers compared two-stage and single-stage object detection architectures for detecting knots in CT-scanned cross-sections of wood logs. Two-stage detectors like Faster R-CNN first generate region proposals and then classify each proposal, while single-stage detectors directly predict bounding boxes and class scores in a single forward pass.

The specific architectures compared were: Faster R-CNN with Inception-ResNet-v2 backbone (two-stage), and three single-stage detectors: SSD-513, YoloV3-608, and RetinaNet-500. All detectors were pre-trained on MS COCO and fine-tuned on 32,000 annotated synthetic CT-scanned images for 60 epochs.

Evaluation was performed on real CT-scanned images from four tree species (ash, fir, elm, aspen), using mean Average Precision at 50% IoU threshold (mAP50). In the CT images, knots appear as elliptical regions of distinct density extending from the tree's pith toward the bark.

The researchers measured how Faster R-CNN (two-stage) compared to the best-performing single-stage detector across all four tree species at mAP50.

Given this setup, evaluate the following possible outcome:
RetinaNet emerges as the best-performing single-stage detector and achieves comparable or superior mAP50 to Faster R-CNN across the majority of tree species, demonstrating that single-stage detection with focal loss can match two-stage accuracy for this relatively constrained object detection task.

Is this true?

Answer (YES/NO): YES